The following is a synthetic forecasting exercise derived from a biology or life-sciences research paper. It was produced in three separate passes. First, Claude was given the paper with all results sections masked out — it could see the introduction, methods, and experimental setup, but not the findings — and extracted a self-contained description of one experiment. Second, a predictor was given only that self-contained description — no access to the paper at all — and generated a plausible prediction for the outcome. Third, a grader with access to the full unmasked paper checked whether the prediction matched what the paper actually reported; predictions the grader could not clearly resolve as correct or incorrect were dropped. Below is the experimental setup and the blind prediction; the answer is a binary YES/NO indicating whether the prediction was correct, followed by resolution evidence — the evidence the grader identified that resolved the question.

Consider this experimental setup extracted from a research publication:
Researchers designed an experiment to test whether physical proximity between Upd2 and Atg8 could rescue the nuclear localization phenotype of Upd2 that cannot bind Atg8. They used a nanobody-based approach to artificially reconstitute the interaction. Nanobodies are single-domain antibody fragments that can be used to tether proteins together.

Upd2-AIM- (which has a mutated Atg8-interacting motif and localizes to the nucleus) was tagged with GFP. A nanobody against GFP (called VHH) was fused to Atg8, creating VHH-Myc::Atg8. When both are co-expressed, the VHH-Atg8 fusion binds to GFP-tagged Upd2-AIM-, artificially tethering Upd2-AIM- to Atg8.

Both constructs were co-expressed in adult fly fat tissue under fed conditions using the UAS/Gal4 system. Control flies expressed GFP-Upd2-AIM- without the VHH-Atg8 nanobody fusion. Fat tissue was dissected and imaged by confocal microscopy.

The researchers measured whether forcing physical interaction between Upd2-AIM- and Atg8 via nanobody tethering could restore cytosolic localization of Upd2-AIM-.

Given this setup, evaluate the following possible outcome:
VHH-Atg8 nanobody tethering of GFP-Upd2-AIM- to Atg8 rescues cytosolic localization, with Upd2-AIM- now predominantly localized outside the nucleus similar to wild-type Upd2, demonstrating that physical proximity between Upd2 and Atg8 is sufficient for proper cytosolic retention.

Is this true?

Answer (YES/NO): YES